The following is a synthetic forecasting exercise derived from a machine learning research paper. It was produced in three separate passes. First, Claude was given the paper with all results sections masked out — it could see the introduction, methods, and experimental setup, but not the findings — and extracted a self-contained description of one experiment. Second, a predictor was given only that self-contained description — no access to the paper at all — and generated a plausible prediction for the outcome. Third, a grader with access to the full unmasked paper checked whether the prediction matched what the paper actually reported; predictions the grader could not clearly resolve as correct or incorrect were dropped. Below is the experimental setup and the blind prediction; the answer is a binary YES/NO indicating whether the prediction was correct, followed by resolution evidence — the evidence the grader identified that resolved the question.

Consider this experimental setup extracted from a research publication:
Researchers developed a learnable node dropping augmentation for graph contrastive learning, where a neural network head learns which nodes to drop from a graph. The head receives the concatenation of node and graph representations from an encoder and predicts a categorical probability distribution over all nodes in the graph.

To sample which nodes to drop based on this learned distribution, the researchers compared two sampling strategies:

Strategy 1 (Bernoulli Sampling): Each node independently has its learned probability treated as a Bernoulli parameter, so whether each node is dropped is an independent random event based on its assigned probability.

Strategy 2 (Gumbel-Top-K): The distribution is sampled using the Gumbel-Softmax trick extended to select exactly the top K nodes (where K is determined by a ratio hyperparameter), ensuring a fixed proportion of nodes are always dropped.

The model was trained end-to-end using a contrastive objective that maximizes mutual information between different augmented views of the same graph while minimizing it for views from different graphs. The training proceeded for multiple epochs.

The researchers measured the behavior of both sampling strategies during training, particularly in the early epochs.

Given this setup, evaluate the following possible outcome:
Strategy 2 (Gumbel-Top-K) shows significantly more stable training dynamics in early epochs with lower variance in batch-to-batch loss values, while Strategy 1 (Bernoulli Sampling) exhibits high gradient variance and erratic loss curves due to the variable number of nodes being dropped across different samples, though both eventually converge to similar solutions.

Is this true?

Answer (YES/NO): NO